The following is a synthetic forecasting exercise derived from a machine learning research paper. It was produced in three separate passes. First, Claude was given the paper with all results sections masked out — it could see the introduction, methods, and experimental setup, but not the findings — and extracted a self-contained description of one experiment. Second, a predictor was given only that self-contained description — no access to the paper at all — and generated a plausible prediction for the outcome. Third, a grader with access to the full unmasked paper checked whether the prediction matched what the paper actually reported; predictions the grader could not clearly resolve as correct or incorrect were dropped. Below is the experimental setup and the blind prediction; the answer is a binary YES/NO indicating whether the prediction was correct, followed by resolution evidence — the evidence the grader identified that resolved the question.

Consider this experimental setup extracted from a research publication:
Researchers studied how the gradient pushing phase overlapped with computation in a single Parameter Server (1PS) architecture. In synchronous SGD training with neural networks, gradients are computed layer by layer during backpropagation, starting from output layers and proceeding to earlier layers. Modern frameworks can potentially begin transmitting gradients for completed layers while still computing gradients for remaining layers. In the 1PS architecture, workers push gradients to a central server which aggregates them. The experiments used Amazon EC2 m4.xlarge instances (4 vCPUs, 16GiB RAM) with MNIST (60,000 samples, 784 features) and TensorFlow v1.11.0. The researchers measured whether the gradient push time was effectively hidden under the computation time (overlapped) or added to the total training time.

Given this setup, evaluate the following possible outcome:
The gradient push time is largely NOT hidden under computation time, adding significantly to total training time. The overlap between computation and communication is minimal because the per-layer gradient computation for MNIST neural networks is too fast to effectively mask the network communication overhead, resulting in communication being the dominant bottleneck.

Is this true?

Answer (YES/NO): YES